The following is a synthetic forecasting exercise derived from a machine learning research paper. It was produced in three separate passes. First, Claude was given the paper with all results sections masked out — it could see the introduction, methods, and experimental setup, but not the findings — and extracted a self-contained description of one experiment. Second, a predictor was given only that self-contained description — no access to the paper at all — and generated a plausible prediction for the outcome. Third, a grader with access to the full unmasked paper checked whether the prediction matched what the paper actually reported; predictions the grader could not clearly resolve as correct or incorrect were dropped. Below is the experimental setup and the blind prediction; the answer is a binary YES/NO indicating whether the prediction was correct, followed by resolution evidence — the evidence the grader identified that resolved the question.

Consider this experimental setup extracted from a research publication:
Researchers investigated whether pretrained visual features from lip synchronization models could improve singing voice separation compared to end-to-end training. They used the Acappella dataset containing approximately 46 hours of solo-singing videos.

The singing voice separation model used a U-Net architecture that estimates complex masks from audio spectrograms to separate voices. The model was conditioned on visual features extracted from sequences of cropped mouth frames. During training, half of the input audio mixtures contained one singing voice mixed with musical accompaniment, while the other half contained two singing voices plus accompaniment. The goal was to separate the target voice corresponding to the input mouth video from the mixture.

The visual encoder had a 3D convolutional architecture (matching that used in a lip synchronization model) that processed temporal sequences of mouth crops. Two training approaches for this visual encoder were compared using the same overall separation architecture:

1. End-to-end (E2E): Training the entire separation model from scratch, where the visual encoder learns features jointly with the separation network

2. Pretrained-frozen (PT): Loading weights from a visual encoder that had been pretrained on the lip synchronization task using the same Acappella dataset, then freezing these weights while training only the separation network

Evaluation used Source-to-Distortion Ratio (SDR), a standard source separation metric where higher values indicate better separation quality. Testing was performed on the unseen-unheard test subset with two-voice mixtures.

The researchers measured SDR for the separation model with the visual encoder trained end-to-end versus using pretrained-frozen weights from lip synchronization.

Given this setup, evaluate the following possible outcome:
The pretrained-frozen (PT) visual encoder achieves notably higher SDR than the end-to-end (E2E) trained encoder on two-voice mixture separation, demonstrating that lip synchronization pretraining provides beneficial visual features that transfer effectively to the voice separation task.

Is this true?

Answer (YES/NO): YES